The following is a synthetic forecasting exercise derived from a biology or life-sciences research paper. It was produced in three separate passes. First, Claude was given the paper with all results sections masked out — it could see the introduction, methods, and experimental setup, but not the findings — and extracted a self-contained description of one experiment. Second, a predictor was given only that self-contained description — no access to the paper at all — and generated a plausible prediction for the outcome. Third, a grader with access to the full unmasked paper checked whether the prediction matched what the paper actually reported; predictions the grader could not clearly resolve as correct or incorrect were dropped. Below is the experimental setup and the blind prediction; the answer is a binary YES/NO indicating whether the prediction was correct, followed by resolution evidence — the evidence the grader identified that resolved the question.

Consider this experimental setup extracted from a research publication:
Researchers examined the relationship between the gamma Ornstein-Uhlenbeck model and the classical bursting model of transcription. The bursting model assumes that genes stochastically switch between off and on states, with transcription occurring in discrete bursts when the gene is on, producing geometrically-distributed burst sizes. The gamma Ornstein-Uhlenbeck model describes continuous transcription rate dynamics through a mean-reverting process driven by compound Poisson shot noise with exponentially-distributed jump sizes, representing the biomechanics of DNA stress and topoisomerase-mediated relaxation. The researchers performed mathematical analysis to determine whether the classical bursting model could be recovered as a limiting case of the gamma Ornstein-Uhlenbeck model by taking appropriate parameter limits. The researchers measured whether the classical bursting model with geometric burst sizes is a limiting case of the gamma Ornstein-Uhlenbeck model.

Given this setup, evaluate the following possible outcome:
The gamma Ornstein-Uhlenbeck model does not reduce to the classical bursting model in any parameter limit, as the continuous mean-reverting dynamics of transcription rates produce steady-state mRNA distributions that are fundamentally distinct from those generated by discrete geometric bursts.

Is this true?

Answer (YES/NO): NO